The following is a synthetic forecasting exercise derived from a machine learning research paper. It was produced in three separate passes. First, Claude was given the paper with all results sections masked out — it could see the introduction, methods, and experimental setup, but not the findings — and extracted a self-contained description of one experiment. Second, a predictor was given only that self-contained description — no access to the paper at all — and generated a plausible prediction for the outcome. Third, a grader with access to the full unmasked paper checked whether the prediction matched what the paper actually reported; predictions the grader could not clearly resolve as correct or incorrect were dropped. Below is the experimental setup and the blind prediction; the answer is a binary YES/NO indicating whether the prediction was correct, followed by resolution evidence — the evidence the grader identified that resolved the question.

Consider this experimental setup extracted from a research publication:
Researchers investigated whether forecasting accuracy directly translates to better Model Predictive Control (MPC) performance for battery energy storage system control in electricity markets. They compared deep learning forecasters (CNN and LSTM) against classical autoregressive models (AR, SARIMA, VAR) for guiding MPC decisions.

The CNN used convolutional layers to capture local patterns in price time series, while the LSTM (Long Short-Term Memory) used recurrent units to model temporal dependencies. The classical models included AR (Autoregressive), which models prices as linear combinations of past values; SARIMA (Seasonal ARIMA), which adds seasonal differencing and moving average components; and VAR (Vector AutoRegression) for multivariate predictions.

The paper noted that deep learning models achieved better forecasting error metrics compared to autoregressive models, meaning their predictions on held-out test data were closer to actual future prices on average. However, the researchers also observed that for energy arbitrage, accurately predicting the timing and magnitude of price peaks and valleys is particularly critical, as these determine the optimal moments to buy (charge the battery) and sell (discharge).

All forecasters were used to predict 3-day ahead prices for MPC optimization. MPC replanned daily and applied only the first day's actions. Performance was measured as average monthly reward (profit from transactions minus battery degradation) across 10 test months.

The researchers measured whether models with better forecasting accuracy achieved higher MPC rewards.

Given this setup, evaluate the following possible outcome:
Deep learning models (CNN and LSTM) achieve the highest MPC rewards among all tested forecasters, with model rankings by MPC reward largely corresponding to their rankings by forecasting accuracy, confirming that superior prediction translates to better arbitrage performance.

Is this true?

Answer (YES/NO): NO